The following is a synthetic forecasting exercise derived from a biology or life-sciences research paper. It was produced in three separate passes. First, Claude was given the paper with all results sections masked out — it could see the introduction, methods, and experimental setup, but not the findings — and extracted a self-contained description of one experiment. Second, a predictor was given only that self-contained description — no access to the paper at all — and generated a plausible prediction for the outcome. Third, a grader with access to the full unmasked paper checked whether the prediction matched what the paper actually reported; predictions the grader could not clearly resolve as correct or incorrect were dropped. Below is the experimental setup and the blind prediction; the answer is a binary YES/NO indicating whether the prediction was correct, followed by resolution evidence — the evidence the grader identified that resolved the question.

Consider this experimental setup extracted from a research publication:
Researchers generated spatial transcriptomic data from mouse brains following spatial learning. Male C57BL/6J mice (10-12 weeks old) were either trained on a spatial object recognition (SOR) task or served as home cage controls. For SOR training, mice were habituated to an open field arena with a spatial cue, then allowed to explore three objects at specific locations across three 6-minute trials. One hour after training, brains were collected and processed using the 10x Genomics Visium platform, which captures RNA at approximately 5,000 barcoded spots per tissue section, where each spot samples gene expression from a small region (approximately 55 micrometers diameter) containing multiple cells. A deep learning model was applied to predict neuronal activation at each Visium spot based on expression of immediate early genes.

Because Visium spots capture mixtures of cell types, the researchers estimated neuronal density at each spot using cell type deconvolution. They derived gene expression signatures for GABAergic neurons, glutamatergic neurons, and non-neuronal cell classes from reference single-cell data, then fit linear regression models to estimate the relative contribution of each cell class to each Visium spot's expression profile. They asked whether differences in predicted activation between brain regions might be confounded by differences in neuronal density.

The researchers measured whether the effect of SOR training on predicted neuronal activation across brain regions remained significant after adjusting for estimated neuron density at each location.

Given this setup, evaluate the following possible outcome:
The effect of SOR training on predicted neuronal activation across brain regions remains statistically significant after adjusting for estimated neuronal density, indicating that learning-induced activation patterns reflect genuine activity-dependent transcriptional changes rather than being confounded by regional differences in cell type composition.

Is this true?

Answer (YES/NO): YES